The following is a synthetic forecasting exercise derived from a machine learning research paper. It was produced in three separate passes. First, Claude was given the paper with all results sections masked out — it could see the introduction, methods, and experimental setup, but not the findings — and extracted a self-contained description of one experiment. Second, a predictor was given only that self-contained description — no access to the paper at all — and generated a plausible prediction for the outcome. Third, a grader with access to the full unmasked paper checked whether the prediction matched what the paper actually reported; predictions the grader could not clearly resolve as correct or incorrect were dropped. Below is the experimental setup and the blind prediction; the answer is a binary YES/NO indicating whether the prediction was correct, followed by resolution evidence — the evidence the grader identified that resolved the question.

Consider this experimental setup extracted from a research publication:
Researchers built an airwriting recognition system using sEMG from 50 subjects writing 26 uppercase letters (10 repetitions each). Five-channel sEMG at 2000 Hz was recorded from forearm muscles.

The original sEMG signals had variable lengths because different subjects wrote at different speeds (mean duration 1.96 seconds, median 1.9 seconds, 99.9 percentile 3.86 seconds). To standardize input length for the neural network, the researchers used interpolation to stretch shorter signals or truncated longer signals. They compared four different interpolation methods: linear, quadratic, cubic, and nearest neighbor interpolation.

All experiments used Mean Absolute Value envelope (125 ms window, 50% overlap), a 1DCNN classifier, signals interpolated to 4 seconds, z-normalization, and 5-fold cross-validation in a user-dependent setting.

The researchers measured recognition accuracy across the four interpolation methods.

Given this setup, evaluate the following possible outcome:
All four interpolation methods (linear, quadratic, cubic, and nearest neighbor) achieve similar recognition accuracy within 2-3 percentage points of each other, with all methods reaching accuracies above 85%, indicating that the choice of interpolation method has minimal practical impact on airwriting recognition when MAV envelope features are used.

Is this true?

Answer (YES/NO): NO